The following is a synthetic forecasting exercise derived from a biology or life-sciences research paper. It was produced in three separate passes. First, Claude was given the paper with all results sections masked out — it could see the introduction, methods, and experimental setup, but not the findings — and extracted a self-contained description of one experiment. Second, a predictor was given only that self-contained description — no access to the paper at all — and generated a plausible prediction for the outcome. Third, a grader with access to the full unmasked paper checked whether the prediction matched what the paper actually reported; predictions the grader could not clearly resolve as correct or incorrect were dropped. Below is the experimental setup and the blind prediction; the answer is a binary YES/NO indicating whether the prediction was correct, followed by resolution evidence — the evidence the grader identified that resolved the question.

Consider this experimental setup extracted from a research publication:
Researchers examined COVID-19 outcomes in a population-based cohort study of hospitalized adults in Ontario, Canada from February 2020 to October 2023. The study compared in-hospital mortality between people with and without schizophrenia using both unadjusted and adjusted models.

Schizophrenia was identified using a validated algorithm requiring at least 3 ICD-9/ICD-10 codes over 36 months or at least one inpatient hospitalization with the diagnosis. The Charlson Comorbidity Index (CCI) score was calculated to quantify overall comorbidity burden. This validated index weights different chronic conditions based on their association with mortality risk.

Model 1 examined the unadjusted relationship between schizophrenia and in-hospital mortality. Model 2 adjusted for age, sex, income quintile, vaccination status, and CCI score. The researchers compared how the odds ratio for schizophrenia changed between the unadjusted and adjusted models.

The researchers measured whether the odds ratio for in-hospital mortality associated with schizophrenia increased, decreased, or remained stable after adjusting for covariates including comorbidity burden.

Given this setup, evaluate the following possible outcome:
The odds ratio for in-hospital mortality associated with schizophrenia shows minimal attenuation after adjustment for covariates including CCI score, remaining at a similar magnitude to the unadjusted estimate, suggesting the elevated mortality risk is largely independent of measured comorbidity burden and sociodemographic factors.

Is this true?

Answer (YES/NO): NO